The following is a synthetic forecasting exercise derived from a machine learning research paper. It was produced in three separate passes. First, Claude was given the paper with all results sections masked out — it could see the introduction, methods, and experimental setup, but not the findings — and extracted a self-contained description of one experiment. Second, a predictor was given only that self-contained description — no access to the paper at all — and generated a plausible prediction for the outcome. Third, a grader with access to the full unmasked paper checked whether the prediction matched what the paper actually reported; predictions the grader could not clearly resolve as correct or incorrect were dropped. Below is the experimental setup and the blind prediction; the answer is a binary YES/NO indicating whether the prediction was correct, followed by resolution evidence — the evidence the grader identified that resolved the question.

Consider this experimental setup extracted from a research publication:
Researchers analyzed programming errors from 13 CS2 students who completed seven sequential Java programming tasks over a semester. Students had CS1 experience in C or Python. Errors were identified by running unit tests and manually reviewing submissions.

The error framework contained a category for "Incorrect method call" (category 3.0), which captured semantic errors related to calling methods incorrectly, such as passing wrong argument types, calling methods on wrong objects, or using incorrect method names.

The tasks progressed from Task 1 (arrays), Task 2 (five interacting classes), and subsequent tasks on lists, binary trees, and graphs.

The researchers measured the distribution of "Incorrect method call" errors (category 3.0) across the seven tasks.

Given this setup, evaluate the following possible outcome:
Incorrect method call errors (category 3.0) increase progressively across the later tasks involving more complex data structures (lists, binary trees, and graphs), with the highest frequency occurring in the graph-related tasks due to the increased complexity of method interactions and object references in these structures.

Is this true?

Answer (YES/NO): NO